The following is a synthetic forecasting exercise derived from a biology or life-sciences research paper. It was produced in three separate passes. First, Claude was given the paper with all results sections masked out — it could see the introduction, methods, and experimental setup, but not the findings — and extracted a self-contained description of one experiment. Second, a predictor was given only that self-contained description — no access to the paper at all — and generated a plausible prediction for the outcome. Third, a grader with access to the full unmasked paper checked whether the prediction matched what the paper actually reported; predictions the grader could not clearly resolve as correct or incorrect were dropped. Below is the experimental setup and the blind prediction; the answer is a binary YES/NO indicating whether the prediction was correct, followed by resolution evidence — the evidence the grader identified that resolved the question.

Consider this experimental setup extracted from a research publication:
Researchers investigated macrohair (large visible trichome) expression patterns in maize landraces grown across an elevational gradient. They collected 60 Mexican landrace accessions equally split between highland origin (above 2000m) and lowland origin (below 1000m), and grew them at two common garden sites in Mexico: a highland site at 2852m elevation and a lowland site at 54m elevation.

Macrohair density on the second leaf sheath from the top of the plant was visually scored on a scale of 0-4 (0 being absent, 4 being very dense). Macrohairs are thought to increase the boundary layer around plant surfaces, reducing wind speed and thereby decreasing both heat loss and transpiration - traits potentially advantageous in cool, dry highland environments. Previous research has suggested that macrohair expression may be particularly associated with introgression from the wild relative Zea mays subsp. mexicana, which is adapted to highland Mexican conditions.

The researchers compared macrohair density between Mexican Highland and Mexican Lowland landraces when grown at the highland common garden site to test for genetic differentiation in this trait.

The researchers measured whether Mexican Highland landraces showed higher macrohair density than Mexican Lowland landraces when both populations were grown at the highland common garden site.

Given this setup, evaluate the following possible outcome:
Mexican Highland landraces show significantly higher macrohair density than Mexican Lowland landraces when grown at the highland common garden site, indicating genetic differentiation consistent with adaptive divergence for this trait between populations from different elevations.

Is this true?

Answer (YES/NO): YES